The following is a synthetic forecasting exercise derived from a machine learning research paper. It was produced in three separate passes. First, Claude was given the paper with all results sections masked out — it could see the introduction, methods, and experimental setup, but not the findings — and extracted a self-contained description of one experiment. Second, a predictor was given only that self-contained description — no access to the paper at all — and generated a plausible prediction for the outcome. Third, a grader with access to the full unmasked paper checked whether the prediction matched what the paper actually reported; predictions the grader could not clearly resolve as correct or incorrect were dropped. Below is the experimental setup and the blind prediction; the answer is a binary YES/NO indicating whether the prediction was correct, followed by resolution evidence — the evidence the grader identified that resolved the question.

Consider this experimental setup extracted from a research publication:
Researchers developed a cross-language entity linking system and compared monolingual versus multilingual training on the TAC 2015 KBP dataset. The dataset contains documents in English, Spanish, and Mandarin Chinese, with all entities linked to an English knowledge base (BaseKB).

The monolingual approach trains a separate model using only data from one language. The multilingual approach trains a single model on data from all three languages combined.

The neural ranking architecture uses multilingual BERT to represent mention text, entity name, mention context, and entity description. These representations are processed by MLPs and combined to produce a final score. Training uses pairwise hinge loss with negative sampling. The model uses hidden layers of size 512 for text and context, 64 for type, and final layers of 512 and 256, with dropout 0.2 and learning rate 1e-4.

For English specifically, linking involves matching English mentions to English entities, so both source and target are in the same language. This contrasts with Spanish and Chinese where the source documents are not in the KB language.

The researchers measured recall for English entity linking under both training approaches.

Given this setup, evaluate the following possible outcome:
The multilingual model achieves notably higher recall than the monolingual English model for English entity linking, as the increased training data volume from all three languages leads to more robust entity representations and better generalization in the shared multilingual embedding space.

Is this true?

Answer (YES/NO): YES